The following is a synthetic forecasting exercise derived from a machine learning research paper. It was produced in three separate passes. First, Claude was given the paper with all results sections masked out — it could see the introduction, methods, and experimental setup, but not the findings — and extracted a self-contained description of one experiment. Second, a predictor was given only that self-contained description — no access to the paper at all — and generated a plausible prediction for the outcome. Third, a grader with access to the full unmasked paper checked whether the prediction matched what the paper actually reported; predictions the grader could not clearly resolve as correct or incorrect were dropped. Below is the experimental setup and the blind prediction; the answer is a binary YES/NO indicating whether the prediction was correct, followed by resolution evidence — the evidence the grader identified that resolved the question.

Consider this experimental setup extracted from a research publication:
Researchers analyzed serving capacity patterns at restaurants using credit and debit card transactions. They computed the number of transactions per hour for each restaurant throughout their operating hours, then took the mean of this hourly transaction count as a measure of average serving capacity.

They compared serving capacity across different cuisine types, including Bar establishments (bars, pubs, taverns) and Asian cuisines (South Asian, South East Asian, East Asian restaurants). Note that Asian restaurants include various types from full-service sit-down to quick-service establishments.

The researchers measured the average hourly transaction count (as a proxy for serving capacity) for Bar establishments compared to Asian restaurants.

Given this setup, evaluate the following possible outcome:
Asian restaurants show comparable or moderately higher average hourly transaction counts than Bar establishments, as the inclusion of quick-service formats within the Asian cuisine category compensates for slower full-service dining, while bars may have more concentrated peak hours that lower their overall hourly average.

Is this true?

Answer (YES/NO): NO